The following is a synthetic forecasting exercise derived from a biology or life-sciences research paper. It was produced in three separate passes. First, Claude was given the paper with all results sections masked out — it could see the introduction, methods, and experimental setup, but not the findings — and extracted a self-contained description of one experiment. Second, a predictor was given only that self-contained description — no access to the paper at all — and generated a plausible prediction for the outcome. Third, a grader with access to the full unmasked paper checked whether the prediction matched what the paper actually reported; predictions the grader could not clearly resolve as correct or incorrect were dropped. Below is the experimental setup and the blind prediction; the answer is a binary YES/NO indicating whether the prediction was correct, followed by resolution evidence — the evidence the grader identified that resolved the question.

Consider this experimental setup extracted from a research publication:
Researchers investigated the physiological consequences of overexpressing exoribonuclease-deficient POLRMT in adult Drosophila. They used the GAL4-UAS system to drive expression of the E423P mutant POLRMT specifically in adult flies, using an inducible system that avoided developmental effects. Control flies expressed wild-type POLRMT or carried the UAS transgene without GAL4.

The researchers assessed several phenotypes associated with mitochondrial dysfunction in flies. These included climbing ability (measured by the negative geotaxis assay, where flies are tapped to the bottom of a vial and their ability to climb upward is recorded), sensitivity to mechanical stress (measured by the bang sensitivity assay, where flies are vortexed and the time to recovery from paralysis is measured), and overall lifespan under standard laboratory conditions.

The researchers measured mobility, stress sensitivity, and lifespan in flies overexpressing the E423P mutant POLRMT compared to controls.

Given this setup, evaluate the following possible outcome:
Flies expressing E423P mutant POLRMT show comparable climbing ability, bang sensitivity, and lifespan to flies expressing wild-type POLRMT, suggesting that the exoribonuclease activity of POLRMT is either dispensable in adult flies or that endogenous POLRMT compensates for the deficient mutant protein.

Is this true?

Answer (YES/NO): NO